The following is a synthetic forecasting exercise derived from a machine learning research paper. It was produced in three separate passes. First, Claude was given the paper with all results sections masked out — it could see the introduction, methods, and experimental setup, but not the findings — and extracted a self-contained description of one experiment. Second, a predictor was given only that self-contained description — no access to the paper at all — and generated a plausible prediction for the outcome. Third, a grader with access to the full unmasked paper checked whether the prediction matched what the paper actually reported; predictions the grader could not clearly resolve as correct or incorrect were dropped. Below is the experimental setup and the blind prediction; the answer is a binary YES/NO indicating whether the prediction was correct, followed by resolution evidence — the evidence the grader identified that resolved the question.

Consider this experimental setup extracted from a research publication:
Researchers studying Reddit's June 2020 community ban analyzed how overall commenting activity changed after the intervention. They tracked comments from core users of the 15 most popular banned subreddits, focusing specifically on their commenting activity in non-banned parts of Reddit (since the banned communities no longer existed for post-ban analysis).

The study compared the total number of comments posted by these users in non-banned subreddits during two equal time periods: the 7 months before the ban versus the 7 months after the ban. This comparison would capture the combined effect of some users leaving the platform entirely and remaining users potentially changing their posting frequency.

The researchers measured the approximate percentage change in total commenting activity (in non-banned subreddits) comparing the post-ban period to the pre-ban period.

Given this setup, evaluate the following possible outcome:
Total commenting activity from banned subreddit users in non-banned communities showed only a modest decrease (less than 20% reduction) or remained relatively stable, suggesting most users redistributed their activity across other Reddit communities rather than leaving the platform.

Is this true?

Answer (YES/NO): NO